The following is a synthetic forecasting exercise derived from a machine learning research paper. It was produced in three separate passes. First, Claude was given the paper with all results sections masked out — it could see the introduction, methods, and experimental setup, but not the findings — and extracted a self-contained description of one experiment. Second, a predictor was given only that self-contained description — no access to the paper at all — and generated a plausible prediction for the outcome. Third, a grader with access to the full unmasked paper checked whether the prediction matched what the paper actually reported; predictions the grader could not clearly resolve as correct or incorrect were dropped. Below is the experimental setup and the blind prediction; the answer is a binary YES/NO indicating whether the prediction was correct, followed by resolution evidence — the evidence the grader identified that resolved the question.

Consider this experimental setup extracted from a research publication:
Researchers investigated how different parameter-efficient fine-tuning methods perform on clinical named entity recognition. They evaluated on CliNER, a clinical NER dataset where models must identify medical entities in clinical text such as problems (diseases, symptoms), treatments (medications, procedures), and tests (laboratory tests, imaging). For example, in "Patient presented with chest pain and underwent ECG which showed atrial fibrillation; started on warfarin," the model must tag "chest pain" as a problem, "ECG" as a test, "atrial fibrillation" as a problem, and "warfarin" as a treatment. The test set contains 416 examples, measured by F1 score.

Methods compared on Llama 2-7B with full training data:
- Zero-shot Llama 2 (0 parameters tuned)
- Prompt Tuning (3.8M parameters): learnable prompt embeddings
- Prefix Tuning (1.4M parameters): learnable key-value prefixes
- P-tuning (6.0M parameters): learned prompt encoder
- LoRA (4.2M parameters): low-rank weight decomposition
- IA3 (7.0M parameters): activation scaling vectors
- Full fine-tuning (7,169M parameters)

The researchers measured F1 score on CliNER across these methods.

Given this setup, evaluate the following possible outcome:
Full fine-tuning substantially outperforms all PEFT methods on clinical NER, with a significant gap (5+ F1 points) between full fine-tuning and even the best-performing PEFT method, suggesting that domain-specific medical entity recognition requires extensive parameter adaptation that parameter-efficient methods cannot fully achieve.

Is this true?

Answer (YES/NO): YES